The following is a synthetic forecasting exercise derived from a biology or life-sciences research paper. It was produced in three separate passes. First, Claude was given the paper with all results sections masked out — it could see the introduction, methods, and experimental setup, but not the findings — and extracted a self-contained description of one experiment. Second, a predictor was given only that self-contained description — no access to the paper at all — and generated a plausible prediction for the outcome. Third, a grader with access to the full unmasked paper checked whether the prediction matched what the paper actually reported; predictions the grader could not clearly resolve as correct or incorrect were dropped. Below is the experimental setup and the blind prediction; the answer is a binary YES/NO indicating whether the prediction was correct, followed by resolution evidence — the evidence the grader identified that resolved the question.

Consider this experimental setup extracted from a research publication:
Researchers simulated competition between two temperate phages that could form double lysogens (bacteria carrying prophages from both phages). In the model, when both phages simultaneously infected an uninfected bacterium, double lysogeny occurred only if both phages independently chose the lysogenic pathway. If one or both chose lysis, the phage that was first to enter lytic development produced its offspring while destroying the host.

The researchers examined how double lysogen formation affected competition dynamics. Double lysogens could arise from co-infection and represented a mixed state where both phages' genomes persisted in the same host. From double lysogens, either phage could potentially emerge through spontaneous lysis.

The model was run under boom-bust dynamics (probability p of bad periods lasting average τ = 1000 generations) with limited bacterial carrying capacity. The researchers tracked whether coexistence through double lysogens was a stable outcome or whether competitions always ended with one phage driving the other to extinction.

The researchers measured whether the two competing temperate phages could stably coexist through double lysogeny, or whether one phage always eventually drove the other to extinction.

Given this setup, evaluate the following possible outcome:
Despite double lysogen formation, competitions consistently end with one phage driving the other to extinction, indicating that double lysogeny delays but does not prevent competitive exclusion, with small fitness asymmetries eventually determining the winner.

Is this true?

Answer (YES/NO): YES